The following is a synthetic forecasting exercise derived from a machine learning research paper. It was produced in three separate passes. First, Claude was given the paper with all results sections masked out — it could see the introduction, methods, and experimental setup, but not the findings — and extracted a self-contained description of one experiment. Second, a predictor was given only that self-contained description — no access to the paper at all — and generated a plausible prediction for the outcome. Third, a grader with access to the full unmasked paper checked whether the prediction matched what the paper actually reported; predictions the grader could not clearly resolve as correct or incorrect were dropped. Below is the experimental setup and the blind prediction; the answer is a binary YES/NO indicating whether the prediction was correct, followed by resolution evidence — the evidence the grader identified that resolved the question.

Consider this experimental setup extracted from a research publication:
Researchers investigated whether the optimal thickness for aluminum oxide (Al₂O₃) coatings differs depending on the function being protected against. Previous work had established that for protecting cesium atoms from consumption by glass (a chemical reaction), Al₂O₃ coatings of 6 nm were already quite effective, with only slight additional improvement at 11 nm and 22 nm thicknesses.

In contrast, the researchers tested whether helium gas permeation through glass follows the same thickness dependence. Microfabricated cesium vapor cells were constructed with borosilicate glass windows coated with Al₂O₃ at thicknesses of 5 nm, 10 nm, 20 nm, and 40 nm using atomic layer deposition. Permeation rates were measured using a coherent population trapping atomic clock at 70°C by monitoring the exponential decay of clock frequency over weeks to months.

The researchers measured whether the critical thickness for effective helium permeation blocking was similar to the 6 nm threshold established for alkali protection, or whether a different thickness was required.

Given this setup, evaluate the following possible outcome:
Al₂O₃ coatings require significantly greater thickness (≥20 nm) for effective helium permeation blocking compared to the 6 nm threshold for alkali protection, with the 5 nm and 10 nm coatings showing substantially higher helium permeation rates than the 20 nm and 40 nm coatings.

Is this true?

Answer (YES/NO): YES